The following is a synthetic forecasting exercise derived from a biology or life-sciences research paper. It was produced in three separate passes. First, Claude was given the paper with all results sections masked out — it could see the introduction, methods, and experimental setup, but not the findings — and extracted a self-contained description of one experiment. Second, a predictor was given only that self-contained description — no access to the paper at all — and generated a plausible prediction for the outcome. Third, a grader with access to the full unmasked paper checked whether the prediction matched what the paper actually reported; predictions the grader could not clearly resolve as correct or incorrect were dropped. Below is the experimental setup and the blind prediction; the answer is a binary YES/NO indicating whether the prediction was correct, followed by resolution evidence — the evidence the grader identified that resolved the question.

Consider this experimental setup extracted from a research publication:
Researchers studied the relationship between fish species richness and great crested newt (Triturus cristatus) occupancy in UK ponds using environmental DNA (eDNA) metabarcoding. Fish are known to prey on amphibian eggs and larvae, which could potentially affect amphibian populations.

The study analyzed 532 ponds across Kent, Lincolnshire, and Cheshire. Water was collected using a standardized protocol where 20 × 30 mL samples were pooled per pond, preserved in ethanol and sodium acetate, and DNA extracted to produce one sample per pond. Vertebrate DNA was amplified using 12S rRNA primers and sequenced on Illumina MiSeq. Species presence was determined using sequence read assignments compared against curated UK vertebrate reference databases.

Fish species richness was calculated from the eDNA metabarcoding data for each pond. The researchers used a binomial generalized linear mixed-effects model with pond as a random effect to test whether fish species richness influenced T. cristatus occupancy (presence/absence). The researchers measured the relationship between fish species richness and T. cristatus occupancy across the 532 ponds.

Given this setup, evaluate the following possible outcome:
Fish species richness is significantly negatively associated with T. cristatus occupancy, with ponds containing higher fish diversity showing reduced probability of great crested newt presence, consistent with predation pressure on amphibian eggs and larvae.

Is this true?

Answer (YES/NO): NO